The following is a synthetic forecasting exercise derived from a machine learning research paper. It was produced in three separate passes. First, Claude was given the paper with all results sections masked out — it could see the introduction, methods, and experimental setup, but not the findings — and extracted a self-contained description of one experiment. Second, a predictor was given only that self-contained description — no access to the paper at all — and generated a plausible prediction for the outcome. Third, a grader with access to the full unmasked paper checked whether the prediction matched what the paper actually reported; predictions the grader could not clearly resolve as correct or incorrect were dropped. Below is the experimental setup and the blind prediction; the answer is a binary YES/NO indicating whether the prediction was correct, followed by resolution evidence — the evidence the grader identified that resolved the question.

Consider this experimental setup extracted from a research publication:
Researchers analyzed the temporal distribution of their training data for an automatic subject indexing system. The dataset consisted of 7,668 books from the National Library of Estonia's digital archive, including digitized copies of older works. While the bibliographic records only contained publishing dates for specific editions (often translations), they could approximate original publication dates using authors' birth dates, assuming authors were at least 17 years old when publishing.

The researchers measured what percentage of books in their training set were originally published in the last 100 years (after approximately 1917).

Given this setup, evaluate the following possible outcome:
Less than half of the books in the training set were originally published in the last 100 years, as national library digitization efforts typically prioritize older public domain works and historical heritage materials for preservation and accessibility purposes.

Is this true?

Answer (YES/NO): NO